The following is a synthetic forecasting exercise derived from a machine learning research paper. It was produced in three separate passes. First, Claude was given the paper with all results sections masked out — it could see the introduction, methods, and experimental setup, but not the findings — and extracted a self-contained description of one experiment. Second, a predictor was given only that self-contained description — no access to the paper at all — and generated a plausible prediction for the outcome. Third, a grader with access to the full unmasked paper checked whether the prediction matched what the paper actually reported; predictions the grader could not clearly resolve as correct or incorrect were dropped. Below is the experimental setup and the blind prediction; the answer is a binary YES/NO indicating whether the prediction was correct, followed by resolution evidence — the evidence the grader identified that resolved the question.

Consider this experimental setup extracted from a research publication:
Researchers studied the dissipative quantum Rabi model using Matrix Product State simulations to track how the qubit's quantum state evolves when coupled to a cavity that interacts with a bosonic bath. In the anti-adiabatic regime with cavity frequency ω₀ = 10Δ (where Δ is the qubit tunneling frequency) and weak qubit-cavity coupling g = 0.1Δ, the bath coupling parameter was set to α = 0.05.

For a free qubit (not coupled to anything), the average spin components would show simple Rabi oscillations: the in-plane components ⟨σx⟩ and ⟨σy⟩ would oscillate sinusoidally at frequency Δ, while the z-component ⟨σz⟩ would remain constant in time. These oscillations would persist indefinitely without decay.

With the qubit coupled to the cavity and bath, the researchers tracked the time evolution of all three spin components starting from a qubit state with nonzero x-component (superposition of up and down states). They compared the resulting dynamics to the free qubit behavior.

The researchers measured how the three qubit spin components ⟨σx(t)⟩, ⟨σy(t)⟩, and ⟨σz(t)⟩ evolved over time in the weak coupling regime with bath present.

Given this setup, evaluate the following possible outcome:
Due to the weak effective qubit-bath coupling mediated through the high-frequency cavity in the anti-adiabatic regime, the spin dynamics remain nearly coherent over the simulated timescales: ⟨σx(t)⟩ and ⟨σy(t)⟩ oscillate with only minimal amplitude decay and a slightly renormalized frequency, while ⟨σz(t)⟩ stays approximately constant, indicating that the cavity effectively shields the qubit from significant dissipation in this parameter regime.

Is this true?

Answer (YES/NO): NO